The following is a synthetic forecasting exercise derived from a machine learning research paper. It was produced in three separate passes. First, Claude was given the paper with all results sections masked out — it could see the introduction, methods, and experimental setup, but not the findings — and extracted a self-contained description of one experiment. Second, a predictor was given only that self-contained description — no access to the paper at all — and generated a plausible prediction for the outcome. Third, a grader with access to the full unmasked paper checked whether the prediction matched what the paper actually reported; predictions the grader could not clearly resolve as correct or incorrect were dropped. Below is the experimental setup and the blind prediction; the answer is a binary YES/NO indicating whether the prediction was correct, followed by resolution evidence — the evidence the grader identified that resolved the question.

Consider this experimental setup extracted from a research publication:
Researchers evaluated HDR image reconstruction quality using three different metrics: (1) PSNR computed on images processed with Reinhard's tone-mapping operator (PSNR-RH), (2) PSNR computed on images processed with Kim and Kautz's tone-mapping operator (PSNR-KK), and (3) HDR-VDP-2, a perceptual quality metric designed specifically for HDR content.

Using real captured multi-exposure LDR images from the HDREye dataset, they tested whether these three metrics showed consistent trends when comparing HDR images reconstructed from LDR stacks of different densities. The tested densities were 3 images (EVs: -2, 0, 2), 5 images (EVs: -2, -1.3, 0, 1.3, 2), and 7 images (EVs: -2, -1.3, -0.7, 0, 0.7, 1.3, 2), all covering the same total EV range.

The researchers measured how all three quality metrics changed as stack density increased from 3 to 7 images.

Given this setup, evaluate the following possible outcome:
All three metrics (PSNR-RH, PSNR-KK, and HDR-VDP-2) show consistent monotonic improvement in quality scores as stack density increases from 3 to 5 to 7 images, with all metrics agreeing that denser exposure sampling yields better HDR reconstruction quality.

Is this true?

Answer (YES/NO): YES